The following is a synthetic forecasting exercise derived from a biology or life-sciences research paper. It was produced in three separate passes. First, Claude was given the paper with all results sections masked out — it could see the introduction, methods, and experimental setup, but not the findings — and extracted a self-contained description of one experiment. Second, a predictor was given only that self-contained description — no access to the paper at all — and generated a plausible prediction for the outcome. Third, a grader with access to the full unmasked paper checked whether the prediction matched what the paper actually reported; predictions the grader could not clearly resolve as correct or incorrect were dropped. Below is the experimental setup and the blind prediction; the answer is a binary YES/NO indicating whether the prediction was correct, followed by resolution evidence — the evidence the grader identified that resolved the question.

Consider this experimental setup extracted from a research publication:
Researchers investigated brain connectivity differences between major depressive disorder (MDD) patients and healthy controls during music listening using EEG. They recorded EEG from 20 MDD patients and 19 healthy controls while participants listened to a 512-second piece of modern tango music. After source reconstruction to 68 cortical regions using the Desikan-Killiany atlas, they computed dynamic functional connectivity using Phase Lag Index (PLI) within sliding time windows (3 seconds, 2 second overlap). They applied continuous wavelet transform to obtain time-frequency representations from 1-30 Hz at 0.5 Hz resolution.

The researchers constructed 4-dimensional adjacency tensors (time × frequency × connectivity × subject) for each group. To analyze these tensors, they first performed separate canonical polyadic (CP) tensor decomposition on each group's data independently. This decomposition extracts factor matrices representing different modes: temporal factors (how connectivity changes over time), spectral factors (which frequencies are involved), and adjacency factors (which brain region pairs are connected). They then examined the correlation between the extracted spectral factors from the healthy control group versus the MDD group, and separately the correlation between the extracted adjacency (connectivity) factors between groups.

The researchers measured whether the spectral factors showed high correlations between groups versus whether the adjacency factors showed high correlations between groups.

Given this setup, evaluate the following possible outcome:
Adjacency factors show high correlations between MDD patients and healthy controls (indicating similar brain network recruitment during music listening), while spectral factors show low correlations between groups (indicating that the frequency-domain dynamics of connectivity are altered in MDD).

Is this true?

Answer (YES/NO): NO